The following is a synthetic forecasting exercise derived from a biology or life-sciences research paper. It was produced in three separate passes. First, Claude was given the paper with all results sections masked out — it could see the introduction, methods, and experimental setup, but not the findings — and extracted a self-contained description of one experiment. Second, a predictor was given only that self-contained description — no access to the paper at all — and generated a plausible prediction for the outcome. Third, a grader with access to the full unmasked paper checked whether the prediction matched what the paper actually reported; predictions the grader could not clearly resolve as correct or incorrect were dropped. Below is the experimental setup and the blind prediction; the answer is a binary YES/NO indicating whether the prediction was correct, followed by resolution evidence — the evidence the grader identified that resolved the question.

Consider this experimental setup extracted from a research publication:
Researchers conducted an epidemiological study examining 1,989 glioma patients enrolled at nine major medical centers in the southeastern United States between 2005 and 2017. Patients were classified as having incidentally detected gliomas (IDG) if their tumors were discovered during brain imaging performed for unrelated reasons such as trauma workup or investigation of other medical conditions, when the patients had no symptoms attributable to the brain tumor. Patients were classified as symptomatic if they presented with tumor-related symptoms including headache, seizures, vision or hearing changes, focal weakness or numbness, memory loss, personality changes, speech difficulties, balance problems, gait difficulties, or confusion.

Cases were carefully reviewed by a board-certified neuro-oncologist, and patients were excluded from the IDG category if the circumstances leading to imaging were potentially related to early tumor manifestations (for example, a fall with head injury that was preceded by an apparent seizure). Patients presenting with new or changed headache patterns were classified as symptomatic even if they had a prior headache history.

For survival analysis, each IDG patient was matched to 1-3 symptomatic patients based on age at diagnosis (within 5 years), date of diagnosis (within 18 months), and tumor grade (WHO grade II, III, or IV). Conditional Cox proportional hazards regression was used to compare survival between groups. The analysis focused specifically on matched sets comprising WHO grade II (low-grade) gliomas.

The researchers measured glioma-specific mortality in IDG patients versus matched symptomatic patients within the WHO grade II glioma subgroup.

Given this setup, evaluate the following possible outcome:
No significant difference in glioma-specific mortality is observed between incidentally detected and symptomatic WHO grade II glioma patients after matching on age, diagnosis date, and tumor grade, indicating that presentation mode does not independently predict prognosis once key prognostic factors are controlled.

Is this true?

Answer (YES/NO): NO